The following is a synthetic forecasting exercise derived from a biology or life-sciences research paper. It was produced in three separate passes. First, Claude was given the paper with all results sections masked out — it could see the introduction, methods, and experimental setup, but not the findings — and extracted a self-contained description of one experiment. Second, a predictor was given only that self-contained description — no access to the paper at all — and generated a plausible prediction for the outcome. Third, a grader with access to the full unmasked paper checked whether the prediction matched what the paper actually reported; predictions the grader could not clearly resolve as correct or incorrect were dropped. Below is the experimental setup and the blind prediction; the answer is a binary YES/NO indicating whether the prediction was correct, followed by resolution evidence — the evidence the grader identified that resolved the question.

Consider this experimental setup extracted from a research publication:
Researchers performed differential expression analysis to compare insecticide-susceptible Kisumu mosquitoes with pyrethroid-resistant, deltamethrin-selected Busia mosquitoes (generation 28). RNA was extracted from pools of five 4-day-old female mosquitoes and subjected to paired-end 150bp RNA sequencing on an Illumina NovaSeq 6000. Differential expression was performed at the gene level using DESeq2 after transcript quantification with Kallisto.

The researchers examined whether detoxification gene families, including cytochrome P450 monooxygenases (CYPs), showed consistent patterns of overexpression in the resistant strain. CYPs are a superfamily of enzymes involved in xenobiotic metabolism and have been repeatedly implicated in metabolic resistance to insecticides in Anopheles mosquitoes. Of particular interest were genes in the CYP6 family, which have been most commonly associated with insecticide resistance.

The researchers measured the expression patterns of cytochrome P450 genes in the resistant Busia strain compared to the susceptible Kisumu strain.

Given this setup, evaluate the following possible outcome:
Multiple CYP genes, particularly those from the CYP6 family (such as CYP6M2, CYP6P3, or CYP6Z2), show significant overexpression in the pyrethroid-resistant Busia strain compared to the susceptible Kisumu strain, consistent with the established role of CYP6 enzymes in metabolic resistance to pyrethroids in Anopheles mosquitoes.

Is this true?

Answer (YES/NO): NO